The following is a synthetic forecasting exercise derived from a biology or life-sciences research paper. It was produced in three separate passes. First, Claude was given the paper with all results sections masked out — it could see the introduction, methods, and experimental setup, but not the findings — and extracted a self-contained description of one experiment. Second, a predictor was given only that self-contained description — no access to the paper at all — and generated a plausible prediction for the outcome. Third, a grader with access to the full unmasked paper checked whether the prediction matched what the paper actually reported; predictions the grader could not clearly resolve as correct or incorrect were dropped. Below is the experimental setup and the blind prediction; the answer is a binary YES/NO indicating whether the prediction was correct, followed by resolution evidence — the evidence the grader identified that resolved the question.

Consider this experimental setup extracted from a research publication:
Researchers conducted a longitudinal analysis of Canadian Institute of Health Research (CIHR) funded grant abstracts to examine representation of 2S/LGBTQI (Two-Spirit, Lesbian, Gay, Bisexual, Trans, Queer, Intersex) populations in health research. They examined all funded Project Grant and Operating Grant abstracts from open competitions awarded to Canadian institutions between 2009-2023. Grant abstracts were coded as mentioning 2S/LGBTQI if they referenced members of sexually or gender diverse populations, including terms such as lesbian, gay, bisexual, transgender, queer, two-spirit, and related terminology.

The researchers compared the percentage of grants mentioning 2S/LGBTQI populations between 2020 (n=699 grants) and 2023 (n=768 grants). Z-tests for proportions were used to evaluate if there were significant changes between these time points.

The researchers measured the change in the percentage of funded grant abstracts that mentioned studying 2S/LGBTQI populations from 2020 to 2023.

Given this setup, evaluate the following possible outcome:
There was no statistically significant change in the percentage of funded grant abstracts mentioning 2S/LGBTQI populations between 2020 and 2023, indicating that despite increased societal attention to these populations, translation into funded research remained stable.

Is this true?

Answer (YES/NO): NO